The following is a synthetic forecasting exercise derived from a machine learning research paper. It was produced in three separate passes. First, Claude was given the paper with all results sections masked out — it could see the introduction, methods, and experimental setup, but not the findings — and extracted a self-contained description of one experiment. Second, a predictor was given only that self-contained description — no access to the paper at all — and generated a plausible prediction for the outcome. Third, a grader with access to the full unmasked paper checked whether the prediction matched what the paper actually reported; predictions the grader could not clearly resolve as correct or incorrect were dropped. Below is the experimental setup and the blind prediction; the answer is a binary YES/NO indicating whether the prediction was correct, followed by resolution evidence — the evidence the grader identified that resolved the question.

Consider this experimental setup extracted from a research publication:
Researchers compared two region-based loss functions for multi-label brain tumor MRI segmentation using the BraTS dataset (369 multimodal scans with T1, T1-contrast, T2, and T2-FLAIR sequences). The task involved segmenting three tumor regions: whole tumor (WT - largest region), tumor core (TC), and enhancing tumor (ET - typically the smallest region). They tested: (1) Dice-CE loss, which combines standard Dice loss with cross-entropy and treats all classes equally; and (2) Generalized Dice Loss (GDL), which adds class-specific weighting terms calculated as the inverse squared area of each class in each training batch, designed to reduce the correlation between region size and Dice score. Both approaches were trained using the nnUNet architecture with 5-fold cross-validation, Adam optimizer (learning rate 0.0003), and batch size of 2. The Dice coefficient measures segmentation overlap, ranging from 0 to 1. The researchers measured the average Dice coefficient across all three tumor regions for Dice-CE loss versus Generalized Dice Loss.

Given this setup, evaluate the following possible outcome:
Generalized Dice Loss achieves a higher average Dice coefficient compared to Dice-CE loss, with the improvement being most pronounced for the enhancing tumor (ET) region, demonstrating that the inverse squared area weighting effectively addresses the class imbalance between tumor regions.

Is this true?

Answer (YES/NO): NO